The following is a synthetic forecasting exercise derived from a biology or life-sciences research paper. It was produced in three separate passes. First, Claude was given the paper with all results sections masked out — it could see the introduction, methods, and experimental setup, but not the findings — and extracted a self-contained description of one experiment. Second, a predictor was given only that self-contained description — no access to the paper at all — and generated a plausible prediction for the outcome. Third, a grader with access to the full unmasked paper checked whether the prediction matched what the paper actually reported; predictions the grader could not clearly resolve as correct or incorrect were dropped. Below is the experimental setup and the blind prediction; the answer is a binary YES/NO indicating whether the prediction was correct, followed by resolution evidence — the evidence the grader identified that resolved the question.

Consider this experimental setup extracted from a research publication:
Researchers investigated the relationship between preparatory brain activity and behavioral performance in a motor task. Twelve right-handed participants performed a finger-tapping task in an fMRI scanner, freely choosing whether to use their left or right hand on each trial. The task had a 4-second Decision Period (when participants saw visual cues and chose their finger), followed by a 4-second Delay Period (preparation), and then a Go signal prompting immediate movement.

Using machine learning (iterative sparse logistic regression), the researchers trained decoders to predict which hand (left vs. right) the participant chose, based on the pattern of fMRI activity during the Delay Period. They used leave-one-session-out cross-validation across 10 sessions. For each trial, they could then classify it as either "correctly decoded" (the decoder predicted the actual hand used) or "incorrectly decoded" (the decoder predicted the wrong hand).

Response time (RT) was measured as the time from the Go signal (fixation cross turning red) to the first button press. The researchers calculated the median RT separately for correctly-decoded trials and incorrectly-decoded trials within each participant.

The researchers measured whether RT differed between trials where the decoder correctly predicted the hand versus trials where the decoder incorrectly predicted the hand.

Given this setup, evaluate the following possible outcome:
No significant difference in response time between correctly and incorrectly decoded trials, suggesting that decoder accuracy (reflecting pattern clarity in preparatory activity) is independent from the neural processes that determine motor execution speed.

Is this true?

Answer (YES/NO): NO